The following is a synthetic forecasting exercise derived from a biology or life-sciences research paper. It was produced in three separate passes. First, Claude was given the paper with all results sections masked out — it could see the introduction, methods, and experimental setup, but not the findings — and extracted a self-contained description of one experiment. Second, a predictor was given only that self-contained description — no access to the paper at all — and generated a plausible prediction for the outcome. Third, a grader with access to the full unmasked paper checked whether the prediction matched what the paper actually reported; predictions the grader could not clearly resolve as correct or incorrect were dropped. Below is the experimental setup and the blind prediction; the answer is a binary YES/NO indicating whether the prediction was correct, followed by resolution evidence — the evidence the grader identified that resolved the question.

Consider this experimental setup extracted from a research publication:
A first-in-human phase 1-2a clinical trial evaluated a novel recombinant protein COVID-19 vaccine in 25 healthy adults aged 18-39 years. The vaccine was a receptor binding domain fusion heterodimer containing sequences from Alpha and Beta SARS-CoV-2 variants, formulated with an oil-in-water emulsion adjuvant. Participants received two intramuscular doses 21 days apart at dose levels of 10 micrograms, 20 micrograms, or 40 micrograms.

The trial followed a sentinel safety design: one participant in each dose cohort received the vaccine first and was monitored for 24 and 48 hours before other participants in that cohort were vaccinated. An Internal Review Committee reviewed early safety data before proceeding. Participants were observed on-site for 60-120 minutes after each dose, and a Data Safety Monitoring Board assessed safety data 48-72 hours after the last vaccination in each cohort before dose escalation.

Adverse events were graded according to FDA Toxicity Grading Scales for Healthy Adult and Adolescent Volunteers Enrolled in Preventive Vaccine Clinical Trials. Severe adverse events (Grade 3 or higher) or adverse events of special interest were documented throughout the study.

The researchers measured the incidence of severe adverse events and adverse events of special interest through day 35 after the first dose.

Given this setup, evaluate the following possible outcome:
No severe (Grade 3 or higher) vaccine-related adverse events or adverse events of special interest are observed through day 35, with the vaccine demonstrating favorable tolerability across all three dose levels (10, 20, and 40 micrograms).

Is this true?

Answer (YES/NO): YES